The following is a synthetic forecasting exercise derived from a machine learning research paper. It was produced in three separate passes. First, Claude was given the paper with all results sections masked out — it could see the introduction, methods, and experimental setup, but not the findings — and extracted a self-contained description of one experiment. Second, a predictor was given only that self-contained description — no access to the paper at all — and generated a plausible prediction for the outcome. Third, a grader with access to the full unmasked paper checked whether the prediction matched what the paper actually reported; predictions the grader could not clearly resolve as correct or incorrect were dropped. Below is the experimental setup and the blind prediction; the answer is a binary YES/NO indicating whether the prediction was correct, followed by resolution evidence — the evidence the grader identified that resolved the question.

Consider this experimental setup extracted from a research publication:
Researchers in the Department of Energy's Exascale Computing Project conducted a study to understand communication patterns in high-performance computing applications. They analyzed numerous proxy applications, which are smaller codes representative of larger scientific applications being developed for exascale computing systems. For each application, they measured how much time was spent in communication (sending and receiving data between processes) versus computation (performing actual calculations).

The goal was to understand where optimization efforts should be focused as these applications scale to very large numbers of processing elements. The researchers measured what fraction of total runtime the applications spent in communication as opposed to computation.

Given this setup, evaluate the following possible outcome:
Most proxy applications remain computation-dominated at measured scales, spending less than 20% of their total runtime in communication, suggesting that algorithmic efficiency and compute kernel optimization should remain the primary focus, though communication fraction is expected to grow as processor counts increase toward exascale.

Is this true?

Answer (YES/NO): NO